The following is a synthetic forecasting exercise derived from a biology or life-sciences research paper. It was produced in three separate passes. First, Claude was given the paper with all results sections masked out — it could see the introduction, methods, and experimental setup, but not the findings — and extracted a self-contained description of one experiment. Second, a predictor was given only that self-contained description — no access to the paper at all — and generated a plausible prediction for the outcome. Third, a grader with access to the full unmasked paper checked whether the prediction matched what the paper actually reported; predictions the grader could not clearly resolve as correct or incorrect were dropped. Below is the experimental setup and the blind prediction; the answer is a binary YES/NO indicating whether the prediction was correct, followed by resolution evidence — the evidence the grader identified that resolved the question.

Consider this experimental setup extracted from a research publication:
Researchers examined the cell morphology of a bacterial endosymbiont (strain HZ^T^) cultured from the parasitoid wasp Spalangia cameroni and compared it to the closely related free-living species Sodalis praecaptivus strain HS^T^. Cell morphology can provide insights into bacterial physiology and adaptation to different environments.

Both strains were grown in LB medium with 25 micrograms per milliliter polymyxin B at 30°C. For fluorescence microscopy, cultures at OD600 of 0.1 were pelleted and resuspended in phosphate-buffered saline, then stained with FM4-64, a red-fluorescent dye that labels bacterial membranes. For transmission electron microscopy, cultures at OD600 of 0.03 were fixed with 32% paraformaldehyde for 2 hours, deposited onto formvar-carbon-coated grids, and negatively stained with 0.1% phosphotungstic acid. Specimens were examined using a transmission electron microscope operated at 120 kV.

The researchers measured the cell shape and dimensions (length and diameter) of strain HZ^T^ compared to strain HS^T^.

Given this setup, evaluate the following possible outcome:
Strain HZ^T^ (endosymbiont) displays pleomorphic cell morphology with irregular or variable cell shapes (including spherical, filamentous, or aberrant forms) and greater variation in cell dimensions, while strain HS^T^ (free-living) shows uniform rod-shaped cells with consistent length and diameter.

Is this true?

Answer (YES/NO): NO